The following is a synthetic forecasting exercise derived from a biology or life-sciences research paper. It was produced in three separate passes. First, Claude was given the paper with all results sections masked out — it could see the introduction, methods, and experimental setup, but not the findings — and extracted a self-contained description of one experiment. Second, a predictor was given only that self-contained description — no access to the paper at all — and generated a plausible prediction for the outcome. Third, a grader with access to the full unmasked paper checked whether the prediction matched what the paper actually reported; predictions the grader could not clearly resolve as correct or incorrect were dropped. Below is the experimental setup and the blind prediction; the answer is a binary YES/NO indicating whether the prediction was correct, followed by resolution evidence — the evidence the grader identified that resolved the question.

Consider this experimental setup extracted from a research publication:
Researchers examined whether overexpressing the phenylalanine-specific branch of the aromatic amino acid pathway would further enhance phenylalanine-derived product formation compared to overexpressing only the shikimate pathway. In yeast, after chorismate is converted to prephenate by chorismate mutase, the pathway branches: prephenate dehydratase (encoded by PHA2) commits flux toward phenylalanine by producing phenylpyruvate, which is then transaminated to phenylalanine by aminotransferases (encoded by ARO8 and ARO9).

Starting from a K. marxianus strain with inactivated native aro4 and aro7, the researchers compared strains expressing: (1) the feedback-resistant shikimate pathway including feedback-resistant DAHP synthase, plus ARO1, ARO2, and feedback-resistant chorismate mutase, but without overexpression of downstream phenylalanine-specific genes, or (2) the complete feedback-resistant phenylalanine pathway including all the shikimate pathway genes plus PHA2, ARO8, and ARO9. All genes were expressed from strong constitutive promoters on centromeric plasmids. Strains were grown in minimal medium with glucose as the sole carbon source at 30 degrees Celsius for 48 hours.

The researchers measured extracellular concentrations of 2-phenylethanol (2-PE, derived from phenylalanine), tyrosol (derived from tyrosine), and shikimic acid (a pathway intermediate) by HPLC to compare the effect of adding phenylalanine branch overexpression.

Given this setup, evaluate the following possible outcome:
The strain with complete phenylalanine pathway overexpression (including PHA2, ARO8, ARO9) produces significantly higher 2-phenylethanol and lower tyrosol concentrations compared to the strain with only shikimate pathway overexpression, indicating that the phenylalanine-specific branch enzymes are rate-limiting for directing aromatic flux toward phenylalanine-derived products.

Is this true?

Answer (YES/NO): YES